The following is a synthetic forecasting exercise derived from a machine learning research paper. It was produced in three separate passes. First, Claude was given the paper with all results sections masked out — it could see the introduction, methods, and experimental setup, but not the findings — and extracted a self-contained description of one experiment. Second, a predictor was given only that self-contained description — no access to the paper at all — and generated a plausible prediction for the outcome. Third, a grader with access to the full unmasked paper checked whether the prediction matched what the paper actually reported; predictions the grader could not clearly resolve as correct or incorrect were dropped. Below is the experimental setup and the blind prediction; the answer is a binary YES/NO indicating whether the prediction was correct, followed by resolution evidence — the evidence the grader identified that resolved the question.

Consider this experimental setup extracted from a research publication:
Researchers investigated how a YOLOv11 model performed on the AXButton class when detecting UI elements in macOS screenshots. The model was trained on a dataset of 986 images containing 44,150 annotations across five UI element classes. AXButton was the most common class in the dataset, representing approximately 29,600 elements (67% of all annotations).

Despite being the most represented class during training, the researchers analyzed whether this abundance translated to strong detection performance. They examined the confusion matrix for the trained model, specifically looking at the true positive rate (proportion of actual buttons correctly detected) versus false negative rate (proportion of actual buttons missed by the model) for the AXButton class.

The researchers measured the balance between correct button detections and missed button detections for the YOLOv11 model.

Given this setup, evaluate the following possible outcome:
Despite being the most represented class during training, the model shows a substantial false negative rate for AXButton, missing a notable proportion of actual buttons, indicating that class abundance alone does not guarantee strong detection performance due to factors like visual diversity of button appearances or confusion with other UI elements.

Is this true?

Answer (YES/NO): YES